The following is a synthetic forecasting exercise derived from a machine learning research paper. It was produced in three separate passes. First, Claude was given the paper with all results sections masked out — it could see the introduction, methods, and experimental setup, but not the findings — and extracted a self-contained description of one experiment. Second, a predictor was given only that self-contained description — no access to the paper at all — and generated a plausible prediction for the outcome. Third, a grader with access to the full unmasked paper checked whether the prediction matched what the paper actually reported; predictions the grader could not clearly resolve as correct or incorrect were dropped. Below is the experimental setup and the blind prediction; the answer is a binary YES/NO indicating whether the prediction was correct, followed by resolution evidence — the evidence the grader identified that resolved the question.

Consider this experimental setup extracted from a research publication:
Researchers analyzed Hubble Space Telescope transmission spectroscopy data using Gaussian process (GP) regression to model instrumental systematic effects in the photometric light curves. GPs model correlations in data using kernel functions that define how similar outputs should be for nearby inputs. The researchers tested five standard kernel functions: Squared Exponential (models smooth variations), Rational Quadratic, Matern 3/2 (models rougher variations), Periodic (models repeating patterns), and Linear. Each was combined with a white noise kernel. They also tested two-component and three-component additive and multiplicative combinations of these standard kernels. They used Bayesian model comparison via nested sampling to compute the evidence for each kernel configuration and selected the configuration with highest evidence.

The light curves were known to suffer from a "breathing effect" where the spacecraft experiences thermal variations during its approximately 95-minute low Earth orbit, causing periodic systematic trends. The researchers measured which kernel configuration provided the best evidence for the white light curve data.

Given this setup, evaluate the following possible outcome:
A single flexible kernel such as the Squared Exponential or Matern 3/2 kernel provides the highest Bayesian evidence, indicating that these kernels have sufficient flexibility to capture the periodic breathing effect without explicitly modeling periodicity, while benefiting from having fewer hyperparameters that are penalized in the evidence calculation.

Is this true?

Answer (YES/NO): NO